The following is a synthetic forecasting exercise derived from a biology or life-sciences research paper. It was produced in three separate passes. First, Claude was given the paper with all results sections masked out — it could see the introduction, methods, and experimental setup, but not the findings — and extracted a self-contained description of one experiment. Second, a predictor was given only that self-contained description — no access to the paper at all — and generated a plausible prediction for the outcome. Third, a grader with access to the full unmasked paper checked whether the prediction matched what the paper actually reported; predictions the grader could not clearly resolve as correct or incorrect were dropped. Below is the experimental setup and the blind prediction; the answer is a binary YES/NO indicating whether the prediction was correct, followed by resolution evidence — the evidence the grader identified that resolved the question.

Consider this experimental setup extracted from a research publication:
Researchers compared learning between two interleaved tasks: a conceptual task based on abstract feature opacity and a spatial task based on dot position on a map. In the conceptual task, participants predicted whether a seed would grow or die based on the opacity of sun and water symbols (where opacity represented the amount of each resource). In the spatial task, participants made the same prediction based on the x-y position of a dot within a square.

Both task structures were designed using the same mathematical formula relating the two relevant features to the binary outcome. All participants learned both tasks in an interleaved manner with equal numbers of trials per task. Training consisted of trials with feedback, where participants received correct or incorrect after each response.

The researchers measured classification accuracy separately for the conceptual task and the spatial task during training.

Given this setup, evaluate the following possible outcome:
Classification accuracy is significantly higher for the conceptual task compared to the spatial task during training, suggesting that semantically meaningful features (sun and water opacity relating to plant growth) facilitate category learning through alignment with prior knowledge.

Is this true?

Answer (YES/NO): NO